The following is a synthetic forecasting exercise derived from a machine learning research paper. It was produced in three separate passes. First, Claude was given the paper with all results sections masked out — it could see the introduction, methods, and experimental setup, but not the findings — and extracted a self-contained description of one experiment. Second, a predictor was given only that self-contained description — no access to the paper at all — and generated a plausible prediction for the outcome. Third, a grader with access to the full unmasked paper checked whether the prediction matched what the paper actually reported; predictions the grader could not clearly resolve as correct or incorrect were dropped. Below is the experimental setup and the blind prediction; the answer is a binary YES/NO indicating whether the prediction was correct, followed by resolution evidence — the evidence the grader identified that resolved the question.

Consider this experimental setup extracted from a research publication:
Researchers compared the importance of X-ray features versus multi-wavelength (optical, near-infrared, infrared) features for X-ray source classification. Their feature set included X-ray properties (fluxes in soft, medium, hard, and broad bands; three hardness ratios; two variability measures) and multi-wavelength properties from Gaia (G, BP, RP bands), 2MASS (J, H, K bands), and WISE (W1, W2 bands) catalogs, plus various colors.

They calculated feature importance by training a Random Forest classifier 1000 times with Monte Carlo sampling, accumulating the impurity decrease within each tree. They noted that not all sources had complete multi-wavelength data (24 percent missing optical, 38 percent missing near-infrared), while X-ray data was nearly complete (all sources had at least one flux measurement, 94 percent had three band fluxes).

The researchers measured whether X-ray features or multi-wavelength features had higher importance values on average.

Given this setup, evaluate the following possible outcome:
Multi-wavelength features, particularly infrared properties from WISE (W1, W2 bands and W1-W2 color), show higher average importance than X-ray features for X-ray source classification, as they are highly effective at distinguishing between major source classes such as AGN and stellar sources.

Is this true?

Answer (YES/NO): NO